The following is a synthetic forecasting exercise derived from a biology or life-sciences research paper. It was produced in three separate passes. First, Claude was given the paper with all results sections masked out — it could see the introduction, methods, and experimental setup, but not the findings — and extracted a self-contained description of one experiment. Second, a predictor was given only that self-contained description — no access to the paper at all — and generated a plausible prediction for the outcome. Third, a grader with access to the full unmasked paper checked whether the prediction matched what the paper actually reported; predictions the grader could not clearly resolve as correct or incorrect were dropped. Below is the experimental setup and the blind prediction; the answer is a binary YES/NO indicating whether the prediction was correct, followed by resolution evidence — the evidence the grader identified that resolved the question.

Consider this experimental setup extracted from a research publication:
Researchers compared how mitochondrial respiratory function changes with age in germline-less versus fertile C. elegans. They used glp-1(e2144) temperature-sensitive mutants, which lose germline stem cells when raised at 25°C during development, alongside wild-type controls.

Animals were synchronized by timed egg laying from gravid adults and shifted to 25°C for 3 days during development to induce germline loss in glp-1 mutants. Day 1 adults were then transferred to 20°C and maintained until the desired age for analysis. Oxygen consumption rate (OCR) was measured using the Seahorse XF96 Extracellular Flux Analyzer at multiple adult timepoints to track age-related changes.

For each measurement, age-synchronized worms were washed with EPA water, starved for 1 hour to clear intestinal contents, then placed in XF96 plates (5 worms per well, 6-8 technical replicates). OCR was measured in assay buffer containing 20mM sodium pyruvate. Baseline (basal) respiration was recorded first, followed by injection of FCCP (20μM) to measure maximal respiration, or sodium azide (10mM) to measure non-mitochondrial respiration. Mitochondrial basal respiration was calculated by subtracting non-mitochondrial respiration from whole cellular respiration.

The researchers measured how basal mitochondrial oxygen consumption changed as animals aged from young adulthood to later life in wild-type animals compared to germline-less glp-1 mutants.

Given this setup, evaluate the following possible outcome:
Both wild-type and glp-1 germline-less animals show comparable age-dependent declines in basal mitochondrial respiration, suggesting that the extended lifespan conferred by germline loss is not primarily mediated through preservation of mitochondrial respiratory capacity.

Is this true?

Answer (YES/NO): NO